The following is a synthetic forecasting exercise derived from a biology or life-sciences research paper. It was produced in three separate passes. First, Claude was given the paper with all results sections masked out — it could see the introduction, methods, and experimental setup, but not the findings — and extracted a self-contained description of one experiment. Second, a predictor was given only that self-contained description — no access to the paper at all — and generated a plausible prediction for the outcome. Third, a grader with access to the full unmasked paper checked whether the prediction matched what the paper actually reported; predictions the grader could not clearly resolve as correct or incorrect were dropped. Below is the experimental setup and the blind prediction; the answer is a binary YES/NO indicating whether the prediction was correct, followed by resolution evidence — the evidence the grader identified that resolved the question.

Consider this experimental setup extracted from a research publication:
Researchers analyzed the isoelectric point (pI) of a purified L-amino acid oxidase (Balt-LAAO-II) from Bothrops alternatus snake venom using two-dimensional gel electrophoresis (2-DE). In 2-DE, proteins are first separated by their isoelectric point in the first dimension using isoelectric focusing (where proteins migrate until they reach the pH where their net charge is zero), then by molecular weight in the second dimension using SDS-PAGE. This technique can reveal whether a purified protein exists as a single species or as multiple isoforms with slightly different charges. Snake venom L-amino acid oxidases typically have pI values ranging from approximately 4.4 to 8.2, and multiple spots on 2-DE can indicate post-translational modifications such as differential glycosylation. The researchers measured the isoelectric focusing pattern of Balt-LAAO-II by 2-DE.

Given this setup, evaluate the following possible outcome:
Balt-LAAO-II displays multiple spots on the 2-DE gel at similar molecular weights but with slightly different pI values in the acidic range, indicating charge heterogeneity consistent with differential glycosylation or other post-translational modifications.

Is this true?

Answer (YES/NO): YES